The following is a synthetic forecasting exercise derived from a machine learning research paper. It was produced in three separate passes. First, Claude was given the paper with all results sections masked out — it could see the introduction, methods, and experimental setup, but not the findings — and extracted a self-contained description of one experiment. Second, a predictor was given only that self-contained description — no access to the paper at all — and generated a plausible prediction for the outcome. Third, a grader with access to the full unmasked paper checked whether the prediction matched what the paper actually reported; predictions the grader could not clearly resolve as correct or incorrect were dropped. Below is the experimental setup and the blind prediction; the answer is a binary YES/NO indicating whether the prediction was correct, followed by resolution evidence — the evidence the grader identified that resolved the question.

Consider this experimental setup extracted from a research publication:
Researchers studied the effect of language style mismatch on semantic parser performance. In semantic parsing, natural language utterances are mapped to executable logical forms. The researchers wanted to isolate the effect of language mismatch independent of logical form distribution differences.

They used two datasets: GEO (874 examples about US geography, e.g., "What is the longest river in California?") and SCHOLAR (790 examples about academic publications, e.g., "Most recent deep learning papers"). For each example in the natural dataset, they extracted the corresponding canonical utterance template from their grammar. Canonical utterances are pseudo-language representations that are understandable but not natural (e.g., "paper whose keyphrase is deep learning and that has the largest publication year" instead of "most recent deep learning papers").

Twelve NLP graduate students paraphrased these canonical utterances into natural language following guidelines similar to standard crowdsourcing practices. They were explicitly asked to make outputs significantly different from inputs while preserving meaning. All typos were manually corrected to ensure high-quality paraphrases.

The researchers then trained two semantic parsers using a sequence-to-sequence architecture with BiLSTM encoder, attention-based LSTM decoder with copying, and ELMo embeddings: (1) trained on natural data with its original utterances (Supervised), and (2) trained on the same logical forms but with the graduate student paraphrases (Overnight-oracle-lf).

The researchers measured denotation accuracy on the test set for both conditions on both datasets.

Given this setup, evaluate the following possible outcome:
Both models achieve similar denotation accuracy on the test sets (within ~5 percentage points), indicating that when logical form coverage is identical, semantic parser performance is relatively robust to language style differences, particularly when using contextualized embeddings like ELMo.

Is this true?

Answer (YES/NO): NO